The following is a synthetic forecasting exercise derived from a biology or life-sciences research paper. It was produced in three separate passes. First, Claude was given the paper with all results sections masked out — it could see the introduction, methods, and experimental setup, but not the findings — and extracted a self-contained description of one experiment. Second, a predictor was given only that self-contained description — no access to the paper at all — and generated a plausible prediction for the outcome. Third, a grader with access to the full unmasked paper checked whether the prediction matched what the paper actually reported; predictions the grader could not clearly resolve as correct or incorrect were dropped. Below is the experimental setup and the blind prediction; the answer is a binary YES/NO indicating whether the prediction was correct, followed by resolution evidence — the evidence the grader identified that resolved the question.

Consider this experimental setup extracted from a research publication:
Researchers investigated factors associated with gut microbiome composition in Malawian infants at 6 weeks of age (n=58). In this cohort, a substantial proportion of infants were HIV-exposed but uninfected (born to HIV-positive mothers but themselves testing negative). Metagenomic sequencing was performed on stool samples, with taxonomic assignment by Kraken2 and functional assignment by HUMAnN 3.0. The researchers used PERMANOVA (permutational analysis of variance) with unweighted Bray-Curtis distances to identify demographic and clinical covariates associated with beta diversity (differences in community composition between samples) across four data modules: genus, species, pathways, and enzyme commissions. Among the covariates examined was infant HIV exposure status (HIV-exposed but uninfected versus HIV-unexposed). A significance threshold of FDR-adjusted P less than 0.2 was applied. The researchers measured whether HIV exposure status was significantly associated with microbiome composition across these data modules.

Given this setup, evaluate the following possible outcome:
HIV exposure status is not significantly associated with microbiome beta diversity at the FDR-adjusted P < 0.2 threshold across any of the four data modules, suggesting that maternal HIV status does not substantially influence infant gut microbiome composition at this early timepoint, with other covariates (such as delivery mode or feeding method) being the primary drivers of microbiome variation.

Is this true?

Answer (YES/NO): NO